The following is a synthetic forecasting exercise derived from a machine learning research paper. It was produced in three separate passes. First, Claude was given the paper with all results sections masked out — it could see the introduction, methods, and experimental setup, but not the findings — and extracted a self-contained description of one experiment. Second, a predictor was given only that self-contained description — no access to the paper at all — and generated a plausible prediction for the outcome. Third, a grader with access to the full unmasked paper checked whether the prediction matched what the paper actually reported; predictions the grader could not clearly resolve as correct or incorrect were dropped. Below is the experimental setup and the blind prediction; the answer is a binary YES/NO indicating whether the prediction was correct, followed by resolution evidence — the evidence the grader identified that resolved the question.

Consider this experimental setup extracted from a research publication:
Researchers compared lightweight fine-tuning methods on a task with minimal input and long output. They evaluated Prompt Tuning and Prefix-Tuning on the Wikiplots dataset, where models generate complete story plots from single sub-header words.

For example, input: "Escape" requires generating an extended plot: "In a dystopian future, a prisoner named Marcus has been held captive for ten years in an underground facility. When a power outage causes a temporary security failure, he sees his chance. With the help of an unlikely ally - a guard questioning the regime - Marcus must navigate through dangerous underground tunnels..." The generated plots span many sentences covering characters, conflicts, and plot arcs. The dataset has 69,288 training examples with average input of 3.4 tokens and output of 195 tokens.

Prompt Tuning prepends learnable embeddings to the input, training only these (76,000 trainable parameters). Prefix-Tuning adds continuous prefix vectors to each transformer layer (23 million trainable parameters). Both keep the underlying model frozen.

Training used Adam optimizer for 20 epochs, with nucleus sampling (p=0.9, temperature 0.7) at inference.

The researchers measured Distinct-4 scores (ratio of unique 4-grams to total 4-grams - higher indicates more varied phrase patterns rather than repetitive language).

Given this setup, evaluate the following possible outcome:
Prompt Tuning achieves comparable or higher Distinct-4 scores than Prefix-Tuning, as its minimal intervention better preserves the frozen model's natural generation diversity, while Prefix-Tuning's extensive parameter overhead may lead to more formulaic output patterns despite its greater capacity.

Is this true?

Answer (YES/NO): YES